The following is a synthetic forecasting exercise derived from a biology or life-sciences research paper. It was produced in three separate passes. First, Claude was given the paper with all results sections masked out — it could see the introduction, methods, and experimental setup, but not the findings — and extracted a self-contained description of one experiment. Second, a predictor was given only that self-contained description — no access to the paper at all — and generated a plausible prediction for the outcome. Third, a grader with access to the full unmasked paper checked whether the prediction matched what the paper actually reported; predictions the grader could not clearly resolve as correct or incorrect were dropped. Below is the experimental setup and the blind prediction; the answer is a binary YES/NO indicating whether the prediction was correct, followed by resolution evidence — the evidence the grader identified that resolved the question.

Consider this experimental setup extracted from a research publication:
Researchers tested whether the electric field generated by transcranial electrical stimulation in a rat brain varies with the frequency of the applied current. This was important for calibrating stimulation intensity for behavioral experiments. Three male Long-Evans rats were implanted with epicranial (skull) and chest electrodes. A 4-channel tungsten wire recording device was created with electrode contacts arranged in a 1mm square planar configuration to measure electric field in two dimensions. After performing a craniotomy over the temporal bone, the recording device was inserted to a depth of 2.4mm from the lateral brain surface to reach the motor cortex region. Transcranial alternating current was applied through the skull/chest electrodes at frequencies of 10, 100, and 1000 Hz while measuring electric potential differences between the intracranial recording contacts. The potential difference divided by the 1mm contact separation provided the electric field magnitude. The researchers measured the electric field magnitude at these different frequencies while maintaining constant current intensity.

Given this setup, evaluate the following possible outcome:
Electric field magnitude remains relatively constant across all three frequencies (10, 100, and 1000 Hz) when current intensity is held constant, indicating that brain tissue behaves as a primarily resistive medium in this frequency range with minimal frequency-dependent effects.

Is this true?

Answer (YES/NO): YES